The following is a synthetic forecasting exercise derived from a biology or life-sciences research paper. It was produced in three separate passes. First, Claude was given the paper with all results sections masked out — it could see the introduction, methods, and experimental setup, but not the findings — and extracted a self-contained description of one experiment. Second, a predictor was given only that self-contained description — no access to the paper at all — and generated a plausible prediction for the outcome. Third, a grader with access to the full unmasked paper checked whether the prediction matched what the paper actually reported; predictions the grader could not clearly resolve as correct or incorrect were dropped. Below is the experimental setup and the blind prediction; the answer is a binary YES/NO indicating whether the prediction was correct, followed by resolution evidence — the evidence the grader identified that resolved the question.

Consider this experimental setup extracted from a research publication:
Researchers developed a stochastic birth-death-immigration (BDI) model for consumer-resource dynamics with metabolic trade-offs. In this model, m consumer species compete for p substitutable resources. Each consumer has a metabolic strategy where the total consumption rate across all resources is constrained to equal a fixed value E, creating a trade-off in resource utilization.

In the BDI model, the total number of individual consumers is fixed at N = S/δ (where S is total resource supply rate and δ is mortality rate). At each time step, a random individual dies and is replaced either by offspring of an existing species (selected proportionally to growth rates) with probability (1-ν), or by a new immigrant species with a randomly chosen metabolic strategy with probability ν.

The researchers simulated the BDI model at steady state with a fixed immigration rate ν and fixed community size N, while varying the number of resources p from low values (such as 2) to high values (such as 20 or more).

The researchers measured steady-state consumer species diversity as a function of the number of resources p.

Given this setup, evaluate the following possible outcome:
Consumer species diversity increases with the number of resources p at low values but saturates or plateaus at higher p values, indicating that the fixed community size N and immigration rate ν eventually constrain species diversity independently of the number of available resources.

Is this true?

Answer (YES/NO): NO